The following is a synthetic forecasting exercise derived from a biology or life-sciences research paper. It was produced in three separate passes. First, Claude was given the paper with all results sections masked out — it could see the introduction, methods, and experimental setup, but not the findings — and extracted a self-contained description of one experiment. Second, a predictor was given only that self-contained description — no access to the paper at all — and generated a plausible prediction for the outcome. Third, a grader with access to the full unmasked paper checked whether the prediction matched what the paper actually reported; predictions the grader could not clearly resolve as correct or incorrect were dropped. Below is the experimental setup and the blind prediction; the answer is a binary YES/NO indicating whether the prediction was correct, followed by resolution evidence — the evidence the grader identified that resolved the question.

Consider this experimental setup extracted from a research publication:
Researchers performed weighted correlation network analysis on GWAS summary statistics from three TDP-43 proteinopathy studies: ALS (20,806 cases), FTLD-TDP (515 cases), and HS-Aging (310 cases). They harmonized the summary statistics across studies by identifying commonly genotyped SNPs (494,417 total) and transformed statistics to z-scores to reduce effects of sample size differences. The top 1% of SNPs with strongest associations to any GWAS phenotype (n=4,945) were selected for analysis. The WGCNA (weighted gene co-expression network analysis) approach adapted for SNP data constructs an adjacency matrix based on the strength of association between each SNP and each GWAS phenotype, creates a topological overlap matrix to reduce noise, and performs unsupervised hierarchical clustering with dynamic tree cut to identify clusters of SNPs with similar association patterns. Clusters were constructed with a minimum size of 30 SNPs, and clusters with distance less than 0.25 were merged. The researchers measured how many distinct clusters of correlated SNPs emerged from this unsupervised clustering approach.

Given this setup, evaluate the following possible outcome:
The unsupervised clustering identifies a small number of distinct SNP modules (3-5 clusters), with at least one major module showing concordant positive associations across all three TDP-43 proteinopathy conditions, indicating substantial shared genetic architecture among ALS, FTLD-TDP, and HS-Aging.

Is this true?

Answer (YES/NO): NO